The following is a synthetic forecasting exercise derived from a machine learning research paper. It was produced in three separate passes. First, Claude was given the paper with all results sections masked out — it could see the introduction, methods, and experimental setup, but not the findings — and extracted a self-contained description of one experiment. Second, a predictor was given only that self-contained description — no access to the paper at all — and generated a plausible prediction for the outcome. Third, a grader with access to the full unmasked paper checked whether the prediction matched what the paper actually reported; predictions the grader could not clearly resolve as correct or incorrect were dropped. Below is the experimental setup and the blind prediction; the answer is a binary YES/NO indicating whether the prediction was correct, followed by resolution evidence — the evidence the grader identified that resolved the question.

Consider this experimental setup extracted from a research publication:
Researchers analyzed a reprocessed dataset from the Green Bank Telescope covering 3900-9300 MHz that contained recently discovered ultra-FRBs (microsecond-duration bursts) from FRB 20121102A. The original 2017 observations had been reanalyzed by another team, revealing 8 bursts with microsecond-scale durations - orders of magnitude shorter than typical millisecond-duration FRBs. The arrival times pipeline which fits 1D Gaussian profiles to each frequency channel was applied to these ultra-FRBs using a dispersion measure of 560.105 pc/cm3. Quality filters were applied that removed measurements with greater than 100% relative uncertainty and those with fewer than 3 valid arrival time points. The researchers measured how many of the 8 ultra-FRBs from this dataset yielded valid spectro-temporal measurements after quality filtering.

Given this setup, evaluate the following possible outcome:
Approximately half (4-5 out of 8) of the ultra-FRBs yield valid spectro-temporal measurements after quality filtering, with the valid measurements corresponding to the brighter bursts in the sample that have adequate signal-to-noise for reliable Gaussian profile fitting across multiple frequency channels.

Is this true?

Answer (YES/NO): NO